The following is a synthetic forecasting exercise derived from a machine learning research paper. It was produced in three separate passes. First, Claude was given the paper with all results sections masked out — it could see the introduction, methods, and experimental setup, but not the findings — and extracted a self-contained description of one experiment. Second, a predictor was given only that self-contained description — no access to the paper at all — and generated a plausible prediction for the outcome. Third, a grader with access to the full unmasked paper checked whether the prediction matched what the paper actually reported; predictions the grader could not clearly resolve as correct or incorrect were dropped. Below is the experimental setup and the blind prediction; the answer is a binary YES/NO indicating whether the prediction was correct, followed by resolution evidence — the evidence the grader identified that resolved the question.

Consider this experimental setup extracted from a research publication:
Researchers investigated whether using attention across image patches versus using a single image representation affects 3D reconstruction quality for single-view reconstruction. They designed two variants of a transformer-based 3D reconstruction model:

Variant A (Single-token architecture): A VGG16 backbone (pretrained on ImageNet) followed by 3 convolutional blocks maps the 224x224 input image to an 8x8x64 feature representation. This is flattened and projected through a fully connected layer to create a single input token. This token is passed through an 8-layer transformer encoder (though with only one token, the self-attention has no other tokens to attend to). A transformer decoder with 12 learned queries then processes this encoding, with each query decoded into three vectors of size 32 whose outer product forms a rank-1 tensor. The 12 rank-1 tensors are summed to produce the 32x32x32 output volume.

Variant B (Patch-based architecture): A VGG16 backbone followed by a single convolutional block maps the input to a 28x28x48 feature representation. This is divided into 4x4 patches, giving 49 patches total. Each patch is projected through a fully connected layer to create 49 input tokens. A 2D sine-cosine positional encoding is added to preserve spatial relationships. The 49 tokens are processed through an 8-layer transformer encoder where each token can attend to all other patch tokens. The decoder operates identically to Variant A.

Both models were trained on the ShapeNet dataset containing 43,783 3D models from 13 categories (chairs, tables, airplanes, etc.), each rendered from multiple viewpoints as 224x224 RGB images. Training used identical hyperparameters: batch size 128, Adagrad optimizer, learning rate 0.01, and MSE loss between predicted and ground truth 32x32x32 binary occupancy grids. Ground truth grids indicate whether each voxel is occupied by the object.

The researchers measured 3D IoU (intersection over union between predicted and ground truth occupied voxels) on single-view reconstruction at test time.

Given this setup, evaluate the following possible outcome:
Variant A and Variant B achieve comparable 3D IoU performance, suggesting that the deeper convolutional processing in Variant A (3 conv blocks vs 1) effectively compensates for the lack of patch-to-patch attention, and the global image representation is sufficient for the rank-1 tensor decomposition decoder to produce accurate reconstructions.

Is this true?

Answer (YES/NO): NO